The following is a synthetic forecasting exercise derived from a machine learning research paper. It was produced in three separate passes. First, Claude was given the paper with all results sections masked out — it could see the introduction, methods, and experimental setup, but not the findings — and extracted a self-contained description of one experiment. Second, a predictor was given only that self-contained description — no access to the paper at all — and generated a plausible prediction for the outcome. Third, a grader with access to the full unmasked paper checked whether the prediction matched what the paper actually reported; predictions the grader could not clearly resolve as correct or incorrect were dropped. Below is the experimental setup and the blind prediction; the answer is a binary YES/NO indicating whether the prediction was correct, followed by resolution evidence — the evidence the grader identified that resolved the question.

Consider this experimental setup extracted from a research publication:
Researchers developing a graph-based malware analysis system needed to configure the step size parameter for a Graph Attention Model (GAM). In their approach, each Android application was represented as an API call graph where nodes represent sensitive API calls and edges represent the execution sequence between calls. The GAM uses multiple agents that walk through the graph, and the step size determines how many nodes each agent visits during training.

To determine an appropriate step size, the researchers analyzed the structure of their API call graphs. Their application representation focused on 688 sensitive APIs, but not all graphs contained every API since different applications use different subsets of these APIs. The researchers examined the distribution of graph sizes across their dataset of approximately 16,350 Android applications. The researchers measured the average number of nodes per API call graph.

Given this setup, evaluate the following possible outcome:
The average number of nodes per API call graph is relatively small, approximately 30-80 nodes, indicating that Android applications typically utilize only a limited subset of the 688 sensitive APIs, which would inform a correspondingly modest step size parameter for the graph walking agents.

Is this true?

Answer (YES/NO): NO